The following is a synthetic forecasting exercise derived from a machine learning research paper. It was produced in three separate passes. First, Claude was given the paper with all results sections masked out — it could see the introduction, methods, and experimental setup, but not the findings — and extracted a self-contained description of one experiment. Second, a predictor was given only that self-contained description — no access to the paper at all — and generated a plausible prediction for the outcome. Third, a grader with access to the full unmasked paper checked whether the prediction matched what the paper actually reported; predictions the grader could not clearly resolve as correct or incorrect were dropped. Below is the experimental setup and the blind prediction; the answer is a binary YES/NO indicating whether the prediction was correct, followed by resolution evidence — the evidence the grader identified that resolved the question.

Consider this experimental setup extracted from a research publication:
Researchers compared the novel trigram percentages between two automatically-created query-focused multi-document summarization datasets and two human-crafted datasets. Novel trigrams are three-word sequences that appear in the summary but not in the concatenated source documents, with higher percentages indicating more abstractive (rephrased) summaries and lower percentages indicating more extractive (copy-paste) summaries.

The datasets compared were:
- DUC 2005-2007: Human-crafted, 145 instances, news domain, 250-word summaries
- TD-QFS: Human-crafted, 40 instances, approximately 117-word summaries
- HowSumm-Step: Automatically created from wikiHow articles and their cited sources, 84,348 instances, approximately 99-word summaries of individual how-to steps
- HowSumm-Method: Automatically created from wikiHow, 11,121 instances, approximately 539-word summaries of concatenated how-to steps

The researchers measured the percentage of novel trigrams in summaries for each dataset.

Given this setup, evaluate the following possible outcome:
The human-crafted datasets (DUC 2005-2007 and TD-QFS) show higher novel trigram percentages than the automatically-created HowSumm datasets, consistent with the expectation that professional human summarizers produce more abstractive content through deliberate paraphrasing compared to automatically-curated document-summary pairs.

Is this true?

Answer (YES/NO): NO